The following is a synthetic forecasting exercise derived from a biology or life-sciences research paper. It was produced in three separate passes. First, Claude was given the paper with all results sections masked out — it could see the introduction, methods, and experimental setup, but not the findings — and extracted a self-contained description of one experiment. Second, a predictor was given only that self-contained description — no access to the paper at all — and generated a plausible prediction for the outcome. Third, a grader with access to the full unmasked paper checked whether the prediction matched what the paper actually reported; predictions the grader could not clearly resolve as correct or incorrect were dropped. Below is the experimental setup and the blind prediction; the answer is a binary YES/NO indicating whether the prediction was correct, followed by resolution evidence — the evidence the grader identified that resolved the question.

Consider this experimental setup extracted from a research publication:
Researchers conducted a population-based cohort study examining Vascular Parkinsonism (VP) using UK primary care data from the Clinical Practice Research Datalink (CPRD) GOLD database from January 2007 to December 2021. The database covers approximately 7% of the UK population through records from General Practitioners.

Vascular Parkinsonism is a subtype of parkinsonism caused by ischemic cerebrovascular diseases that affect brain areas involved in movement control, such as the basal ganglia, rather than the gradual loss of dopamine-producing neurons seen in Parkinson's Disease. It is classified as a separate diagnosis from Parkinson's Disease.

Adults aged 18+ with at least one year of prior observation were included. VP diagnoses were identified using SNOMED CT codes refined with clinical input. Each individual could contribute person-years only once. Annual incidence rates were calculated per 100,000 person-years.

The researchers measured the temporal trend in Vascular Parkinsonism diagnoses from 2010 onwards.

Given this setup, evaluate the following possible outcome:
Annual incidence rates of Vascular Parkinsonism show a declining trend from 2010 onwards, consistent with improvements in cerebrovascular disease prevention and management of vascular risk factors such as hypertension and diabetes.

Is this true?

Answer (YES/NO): NO